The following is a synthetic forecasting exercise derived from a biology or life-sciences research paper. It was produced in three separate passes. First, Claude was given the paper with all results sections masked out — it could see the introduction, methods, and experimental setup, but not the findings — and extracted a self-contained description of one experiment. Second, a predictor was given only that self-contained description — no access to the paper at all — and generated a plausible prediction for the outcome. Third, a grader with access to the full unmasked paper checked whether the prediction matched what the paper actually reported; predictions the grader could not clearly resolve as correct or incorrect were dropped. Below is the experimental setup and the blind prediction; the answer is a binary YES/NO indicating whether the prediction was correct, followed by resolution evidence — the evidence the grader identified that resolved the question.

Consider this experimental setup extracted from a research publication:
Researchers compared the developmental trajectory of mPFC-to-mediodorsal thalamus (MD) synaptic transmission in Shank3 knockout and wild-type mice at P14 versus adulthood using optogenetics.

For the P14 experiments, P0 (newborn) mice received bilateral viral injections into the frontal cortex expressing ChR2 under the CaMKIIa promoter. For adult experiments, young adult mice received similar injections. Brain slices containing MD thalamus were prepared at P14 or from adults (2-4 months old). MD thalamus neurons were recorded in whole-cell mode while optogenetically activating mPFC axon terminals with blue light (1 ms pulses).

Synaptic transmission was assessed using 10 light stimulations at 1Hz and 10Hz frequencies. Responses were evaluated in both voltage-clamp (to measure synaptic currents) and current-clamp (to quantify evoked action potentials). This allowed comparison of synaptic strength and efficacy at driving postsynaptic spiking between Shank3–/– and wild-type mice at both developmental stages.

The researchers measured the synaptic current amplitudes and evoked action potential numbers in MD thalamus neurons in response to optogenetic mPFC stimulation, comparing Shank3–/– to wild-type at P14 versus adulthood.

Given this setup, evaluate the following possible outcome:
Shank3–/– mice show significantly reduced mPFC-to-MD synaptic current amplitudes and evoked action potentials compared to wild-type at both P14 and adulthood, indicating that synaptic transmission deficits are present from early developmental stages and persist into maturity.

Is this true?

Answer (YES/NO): NO